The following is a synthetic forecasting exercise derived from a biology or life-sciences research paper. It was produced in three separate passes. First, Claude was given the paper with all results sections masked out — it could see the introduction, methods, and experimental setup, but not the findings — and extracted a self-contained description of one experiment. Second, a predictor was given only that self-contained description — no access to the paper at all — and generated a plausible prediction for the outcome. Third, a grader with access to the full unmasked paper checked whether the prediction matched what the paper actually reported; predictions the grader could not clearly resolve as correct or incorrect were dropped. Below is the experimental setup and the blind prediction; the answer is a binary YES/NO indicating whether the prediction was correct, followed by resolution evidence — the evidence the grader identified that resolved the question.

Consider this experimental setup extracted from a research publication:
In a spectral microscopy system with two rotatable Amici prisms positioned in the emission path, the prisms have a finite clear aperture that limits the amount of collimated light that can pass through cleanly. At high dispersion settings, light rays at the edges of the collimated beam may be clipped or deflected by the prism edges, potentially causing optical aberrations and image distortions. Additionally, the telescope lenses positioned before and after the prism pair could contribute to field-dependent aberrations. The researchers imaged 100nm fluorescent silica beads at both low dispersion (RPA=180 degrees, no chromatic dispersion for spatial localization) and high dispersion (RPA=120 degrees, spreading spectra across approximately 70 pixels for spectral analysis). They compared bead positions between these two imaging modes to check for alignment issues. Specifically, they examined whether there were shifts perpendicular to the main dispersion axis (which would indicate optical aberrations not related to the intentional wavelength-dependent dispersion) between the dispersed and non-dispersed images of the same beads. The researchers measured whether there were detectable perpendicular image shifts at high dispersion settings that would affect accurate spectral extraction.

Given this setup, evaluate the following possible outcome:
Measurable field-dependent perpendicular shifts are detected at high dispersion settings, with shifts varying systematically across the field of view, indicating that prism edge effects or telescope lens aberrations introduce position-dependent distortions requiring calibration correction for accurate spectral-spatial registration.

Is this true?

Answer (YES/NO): YES